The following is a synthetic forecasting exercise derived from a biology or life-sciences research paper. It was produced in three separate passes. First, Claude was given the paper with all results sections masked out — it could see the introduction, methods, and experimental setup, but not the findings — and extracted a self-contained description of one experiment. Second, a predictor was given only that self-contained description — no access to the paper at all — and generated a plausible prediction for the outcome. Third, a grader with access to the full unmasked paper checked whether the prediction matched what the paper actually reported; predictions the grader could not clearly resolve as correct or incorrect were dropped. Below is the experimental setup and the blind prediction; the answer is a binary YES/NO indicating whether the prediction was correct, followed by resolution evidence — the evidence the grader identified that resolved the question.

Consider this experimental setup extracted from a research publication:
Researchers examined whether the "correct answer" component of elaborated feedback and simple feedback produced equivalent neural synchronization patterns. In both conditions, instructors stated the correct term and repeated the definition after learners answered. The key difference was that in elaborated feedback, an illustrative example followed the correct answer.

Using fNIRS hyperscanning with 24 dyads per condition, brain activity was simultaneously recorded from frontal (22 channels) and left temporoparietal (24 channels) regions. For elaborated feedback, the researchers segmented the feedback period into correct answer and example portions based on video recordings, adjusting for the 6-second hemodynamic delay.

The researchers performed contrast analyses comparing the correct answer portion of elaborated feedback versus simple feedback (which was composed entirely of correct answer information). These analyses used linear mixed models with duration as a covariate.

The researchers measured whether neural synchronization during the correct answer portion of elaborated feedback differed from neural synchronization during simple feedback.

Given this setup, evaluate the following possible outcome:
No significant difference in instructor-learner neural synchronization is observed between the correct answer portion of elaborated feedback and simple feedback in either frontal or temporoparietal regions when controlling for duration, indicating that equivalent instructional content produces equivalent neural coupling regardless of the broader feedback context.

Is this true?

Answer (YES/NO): YES